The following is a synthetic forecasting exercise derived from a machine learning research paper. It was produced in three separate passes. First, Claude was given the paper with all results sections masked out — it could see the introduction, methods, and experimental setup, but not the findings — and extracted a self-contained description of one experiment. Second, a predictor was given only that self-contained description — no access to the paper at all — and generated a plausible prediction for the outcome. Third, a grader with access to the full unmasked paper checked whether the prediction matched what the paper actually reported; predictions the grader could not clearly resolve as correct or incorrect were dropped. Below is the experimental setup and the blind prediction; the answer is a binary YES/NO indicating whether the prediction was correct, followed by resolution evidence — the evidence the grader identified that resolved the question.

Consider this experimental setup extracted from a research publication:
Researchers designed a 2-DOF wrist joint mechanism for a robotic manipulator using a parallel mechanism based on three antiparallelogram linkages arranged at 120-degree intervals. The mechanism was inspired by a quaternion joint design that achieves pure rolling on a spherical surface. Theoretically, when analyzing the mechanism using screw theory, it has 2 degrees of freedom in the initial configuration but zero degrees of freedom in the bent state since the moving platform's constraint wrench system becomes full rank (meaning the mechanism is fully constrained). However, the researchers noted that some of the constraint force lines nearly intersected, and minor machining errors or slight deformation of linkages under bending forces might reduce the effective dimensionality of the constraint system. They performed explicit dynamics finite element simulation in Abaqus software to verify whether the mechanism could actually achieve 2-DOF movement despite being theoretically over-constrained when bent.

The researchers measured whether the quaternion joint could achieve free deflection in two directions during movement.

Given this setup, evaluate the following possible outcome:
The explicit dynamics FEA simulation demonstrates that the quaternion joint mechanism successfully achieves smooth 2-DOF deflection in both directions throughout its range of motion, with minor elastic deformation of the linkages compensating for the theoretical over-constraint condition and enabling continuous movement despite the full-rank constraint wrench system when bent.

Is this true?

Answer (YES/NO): YES